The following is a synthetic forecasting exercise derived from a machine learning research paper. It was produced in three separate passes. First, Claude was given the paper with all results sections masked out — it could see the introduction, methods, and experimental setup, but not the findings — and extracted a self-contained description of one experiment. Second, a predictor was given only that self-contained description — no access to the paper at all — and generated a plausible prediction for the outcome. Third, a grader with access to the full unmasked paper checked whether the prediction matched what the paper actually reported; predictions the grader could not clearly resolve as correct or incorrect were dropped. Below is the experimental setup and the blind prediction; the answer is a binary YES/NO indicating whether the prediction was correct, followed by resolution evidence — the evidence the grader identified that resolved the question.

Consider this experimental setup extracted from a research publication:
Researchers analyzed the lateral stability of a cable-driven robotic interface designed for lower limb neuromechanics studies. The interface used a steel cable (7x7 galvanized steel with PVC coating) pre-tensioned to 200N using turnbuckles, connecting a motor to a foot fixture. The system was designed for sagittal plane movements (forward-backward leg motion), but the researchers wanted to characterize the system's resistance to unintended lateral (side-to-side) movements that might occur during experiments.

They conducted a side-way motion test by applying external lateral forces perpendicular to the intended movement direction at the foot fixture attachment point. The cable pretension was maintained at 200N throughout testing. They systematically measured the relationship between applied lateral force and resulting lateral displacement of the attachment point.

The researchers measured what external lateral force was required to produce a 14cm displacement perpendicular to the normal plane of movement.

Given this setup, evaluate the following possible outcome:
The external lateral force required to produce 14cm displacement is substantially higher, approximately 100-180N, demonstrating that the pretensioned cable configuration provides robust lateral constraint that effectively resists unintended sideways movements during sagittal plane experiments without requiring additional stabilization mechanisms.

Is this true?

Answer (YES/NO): NO